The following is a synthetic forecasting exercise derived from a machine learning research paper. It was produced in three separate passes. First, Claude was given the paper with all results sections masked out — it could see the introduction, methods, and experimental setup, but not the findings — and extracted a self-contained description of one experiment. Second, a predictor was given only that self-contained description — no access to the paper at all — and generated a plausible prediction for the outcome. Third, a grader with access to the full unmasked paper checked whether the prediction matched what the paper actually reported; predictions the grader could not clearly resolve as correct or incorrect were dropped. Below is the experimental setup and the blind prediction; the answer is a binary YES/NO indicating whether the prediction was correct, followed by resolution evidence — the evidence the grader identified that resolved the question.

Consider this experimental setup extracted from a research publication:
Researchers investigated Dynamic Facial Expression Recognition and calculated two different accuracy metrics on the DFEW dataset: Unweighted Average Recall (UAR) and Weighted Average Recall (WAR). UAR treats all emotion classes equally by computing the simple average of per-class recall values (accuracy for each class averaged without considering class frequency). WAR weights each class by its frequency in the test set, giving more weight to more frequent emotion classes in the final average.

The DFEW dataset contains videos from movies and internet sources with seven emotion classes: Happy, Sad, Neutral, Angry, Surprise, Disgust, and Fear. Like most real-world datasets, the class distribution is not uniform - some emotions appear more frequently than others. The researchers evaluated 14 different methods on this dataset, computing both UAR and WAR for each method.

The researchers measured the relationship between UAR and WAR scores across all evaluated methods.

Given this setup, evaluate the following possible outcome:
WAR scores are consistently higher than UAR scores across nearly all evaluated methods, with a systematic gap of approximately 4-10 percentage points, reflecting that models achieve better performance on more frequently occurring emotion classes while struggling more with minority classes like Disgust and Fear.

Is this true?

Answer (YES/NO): NO